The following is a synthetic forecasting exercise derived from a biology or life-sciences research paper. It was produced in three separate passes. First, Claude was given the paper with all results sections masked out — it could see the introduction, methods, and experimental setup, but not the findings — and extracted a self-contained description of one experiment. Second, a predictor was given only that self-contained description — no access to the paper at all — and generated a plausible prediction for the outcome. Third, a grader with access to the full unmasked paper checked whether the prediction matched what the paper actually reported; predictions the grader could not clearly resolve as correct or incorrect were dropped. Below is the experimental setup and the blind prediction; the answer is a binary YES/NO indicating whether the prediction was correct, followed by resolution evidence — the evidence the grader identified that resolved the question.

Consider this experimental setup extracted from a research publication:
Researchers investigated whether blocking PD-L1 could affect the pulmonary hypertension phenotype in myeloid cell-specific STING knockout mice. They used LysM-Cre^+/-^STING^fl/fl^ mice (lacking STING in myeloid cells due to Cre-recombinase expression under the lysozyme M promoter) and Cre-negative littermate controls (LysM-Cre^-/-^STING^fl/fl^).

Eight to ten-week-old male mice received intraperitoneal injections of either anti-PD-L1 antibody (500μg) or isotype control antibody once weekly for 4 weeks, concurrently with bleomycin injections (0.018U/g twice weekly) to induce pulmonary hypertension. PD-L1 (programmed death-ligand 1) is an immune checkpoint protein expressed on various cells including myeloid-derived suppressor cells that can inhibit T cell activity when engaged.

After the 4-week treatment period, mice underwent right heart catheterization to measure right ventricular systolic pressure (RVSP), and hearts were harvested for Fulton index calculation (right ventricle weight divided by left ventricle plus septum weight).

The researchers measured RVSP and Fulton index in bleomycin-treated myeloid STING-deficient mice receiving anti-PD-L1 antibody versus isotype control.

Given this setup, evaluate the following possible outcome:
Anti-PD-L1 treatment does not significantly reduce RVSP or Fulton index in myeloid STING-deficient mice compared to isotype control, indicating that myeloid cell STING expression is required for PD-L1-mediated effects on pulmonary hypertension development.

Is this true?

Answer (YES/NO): NO